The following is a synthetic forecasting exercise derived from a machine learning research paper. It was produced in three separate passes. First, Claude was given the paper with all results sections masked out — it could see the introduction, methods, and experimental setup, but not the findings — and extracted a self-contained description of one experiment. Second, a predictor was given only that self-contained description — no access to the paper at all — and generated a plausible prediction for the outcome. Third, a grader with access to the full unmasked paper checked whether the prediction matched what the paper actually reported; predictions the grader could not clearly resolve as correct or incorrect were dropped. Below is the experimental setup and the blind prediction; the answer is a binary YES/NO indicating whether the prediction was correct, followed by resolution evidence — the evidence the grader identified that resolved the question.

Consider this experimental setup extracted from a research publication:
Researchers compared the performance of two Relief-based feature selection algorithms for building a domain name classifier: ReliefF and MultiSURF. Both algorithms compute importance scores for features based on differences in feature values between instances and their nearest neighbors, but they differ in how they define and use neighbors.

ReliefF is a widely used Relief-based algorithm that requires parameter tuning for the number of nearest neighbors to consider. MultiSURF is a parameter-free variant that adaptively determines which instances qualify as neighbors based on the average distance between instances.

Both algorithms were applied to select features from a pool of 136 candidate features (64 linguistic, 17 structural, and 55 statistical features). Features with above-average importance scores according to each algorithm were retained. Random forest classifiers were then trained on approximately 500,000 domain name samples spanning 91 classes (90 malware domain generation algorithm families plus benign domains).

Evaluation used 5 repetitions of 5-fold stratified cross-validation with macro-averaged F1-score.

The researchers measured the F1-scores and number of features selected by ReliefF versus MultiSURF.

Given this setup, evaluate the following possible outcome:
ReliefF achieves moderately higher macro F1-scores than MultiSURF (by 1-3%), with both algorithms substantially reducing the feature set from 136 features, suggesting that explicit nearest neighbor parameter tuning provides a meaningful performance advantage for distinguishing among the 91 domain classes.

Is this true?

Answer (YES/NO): NO